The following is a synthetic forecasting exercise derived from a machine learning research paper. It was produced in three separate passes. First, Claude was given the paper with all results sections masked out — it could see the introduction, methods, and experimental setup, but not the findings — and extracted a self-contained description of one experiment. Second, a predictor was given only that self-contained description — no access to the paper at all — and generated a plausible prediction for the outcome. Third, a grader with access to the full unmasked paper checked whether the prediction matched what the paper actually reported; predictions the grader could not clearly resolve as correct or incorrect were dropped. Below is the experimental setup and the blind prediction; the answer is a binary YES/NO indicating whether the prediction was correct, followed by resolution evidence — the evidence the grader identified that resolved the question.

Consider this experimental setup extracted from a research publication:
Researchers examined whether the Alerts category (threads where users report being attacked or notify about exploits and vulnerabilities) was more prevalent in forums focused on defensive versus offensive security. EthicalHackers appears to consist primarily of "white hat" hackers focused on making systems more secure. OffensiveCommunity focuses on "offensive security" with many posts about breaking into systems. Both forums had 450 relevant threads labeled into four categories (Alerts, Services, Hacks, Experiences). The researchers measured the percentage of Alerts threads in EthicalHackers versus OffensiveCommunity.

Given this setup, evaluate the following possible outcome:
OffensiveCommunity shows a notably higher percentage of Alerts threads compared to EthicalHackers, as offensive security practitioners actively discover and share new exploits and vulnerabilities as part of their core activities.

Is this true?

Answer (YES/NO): NO